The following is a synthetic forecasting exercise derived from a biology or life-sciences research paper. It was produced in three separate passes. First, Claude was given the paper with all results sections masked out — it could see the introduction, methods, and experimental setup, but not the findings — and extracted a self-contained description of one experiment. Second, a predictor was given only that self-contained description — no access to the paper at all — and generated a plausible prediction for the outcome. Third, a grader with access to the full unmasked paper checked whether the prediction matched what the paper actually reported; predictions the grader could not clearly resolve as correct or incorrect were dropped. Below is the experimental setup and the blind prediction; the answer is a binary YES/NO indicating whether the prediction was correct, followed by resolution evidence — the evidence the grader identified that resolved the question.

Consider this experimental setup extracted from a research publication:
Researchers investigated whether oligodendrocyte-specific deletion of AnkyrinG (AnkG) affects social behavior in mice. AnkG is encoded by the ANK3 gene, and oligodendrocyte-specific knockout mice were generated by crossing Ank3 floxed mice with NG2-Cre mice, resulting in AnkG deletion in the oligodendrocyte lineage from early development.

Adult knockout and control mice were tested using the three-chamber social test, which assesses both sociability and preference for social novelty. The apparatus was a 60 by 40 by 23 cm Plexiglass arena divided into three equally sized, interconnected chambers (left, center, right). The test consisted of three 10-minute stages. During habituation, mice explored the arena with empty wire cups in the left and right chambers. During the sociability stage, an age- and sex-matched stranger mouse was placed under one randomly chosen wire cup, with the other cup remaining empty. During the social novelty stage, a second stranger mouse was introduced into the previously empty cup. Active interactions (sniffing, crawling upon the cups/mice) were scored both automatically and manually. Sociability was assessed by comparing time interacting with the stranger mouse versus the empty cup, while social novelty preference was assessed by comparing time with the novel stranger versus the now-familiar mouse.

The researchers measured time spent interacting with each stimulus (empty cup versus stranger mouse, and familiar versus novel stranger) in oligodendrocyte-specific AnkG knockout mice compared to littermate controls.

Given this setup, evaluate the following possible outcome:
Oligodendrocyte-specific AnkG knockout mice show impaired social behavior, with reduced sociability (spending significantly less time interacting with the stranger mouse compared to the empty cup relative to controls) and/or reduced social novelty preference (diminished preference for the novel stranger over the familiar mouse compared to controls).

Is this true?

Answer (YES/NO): NO